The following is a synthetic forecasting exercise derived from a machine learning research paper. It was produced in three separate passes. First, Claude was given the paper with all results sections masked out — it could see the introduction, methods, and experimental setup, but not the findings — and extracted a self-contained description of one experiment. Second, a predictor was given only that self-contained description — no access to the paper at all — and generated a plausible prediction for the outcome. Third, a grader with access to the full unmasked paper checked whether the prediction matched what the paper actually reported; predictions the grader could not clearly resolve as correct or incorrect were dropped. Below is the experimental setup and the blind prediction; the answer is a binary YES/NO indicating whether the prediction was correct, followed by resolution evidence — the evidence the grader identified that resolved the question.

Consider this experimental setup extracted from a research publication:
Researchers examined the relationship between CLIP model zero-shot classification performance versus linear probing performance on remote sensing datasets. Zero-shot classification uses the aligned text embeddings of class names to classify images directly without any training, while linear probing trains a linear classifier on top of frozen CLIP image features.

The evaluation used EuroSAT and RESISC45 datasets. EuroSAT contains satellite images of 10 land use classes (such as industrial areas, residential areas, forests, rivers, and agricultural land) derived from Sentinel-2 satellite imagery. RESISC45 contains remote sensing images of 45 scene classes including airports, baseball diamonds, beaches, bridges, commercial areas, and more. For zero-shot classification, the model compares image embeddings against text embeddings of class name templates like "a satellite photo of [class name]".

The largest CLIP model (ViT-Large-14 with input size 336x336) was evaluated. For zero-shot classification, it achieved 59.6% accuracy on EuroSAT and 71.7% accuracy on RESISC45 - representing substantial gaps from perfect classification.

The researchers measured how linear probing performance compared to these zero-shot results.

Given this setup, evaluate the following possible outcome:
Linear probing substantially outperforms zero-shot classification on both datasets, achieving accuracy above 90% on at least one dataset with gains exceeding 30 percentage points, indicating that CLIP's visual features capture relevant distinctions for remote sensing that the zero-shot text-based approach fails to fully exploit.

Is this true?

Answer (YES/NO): YES